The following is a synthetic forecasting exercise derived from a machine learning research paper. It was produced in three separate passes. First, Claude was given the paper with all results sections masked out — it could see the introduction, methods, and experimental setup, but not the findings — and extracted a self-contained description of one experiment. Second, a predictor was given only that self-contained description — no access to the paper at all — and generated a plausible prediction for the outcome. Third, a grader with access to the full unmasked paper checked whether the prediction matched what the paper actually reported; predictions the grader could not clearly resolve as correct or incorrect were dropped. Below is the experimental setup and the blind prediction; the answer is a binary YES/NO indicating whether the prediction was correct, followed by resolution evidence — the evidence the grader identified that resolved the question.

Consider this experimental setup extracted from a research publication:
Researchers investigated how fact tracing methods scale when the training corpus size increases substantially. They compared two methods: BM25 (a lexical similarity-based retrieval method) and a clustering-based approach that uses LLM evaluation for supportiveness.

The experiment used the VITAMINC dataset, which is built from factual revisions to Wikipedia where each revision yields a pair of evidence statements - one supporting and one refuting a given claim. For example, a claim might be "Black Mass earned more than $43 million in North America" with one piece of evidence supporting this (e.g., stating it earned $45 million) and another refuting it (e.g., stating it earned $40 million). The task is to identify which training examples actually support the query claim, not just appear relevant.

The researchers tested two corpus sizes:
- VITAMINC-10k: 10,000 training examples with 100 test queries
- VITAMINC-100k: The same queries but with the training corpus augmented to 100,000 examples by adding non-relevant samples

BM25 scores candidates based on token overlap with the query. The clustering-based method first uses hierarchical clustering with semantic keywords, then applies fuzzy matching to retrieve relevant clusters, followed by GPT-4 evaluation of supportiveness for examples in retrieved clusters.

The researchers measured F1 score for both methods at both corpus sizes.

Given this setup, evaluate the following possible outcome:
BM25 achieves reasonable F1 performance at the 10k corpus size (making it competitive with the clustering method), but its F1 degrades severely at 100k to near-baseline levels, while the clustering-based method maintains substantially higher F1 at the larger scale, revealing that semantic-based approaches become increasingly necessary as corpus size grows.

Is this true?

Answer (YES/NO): NO